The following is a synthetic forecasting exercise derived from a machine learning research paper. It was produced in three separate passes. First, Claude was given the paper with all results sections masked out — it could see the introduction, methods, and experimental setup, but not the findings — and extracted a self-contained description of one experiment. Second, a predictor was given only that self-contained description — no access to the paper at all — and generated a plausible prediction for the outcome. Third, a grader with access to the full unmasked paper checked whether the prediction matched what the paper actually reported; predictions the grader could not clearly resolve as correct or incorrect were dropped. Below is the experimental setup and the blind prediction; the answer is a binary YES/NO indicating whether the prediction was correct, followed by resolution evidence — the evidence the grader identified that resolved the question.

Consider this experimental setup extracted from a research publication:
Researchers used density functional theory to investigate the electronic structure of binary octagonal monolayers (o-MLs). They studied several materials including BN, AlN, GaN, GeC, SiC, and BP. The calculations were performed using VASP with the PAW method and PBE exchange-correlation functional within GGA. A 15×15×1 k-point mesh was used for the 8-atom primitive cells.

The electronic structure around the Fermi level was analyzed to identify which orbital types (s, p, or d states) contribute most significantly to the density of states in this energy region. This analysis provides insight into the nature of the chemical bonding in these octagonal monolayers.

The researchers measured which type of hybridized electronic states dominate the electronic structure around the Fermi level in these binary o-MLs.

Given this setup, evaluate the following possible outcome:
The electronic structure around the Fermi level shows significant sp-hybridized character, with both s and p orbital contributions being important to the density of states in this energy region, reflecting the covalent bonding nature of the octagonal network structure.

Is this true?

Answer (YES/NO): NO